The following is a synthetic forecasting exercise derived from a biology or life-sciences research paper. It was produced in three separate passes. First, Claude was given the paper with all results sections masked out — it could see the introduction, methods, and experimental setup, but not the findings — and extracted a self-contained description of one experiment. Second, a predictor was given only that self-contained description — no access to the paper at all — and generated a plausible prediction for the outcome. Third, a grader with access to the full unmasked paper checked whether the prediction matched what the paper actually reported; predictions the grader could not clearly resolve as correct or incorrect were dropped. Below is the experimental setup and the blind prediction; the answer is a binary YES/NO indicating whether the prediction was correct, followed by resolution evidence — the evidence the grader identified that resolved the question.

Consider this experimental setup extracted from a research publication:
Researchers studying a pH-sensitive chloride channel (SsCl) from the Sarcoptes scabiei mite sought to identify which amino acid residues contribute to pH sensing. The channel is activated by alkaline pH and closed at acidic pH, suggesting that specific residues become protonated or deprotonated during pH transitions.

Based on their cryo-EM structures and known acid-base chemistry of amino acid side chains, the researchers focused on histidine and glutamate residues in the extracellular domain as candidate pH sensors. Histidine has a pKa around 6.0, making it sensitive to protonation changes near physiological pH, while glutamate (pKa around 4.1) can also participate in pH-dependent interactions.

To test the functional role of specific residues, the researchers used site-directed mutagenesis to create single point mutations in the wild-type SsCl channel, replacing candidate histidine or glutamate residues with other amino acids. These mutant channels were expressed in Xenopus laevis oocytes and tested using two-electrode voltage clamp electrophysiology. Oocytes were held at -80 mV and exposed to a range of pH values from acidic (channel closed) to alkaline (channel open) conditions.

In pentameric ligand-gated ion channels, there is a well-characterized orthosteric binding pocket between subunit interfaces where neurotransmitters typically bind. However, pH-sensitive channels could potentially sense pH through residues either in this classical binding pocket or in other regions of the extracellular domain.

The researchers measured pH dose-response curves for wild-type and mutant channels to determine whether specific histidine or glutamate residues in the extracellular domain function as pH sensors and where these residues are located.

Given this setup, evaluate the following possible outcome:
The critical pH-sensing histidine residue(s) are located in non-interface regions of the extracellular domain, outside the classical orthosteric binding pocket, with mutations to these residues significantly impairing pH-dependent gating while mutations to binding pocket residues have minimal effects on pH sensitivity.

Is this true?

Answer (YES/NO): NO